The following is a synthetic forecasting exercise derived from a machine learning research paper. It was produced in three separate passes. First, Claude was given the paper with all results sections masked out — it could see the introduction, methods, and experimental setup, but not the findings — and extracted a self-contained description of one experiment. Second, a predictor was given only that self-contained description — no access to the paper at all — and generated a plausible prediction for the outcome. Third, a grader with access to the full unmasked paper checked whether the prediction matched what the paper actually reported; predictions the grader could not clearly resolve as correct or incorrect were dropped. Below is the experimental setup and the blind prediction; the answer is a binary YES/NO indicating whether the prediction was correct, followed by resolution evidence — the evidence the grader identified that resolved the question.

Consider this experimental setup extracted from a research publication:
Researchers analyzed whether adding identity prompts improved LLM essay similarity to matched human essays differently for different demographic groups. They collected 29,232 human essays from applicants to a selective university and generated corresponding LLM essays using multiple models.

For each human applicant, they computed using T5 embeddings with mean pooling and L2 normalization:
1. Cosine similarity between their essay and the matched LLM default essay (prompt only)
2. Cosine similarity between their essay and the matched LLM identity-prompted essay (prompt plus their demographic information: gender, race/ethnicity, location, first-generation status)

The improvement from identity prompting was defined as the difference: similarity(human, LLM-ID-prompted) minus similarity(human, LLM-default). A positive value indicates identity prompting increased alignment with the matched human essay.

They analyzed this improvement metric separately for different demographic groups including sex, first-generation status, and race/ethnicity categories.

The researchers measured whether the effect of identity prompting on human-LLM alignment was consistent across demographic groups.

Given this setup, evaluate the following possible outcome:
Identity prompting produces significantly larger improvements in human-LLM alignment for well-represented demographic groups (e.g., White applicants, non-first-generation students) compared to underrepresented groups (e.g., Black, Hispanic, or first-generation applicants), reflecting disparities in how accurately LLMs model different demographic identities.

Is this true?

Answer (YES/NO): NO